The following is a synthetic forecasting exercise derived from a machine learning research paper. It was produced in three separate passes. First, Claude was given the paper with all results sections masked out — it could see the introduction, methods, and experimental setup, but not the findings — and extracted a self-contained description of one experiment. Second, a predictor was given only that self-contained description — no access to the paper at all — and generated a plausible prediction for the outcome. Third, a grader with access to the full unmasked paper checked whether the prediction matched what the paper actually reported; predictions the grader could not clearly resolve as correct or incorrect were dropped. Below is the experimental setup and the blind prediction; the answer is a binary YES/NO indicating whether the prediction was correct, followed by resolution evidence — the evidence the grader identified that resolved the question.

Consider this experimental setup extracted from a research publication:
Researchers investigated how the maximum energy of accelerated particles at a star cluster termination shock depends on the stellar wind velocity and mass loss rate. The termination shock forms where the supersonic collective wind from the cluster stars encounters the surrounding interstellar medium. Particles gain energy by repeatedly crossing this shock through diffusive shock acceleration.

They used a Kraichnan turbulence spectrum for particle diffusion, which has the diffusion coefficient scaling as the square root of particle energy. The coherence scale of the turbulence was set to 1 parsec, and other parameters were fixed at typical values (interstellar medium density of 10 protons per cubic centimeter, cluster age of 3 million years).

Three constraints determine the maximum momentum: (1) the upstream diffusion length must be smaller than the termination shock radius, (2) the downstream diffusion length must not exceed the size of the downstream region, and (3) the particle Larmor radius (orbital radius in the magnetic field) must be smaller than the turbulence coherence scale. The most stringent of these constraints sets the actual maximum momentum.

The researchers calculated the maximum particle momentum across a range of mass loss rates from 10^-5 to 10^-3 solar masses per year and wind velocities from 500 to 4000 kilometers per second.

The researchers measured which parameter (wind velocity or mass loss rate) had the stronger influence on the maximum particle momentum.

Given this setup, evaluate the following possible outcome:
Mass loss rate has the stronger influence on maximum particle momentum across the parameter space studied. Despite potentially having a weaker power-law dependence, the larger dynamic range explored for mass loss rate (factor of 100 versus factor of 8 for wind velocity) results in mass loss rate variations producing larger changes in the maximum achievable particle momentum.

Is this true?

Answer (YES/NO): NO